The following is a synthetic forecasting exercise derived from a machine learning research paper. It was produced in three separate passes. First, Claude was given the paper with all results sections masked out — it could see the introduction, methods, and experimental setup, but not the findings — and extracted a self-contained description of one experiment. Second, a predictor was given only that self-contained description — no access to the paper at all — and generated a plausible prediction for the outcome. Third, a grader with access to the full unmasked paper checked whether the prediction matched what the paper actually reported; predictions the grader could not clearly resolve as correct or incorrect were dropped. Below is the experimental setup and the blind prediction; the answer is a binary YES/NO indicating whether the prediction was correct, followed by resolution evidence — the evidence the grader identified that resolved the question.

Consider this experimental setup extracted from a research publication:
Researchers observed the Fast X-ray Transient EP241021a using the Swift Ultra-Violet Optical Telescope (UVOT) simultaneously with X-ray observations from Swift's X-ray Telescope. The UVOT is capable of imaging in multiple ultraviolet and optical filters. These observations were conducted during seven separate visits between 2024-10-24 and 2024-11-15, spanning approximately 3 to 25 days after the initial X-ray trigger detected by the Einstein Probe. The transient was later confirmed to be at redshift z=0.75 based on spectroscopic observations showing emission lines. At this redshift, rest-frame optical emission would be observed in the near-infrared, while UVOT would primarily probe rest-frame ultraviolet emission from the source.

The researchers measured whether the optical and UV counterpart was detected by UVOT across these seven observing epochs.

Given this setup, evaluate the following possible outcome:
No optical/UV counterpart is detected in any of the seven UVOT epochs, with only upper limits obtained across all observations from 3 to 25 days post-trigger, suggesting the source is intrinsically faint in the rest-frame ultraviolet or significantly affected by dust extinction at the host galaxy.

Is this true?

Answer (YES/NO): NO